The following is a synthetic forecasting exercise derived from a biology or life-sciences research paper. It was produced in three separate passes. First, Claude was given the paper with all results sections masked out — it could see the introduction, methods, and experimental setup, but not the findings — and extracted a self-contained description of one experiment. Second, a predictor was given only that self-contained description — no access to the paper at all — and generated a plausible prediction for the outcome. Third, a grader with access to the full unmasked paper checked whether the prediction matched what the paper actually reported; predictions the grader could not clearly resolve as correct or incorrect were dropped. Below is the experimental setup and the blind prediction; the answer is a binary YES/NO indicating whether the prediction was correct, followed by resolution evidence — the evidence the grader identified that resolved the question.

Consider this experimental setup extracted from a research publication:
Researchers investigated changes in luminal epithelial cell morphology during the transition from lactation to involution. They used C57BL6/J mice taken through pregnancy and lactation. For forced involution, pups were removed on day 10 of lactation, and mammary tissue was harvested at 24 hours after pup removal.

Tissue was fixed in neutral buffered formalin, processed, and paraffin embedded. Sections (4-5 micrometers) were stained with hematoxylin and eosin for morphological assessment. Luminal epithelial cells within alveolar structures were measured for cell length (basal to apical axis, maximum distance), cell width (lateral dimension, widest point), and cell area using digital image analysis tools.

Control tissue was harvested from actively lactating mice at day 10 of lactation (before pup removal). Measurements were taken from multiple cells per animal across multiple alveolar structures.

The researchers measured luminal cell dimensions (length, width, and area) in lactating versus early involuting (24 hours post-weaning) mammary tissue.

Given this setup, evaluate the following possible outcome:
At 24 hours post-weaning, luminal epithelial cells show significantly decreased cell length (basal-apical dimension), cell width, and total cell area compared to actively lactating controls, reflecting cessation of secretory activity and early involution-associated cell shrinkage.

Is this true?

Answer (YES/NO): NO